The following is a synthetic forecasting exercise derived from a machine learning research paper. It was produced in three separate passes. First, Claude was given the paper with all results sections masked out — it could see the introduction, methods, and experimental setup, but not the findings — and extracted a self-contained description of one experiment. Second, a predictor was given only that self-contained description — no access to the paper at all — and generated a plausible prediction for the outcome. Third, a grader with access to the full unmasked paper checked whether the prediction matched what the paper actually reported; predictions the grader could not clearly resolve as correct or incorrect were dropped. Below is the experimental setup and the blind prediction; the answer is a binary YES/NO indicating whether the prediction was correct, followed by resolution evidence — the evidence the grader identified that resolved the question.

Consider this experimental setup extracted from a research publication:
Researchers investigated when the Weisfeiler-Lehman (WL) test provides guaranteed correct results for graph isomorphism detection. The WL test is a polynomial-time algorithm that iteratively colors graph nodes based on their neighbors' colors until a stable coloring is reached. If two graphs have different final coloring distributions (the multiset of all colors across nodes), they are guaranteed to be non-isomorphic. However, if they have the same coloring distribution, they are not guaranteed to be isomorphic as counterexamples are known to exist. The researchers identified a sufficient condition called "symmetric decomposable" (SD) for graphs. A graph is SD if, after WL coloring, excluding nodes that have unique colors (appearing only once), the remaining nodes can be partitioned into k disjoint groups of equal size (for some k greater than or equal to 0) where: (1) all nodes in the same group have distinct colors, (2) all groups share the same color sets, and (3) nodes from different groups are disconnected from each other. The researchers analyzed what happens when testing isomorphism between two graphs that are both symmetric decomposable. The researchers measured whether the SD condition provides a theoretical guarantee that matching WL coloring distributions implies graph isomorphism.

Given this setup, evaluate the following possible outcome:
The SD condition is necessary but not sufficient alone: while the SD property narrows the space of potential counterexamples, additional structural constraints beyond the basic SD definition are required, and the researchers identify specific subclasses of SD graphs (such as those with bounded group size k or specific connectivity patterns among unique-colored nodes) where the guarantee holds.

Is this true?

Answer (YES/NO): NO